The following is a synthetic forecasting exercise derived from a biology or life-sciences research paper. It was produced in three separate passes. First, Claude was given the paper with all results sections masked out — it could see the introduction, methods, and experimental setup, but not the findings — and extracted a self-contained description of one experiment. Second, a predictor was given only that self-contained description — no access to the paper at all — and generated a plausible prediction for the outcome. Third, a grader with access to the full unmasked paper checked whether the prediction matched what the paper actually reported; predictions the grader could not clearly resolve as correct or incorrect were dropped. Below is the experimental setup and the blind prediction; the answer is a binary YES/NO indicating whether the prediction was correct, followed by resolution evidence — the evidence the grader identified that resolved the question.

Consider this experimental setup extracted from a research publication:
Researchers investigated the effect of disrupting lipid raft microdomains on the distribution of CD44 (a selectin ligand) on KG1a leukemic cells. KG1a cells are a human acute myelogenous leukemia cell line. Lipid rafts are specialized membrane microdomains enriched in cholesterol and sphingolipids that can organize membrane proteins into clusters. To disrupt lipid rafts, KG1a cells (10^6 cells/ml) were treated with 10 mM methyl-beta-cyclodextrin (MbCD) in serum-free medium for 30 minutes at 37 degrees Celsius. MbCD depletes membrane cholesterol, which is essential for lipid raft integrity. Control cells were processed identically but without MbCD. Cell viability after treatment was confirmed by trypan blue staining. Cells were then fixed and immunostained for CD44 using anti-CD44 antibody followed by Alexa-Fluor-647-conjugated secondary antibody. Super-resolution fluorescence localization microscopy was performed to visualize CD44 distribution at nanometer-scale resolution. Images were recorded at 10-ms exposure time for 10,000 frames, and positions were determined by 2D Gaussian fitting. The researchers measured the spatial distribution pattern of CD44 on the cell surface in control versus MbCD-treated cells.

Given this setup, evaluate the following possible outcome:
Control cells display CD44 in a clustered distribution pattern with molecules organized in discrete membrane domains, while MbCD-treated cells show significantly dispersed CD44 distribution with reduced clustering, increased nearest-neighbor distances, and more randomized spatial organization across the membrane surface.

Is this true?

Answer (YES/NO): YES